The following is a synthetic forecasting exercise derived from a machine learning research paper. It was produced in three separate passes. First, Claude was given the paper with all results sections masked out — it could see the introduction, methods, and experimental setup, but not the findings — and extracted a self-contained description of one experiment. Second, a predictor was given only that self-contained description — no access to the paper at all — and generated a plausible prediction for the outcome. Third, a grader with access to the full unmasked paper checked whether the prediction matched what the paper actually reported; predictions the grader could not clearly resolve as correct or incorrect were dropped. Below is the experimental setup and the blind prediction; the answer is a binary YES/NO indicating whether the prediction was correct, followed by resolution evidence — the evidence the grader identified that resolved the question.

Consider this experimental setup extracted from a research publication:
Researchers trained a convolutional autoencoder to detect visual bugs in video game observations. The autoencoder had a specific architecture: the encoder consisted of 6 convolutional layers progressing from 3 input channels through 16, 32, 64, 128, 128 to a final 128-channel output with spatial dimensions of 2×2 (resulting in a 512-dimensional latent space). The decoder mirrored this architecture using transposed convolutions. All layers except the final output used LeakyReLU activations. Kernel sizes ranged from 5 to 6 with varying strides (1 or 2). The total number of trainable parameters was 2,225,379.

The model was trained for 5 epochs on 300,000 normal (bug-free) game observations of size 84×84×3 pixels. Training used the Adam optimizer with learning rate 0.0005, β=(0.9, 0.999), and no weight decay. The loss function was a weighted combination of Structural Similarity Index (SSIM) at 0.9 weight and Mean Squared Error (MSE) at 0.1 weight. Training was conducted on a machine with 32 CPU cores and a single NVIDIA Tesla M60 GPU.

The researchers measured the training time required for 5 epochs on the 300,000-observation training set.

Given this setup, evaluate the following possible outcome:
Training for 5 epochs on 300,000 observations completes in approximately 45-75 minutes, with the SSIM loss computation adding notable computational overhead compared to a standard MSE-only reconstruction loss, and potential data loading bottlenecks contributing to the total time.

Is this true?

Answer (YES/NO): NO